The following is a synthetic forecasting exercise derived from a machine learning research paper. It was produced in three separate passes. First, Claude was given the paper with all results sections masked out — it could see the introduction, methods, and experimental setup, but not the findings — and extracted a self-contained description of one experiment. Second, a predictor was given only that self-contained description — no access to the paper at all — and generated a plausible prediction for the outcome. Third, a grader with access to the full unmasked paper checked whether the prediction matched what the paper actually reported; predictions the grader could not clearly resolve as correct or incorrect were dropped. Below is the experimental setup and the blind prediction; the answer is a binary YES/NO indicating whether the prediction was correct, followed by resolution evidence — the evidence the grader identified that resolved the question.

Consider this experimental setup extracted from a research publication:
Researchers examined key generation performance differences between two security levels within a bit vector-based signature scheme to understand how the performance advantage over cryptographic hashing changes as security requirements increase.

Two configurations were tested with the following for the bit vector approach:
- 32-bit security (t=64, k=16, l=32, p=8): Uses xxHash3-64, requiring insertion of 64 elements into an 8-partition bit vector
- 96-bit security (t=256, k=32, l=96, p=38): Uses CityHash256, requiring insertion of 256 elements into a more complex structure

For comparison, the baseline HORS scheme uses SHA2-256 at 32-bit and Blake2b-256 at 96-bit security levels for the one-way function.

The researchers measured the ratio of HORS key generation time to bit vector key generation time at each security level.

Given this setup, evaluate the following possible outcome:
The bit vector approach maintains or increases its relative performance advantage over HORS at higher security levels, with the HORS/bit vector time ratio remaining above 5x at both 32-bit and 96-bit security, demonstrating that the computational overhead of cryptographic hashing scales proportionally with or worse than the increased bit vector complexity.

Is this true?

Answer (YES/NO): NO